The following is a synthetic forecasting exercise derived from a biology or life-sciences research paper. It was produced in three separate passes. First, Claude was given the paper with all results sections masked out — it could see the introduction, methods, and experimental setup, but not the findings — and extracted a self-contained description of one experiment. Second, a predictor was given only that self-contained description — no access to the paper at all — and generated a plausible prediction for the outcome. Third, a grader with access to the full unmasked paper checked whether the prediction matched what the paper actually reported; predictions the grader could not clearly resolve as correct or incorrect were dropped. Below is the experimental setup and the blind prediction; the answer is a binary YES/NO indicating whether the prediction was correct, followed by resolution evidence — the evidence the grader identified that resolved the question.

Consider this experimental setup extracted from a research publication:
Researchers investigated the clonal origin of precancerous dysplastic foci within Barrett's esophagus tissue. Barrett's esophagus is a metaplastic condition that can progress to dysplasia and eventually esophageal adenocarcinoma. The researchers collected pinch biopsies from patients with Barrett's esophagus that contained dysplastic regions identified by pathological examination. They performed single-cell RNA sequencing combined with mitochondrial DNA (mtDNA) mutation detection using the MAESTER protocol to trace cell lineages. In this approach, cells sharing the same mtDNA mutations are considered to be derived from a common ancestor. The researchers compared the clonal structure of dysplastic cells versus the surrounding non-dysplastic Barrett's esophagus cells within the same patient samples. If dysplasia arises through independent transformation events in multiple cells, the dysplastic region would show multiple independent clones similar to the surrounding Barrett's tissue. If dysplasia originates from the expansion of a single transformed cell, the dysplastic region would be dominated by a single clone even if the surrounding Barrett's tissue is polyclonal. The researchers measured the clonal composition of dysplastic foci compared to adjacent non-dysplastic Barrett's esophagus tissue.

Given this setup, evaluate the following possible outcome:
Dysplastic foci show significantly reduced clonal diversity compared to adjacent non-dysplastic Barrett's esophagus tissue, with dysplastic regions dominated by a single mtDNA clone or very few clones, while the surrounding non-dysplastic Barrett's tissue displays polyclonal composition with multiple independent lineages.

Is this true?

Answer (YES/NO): YES